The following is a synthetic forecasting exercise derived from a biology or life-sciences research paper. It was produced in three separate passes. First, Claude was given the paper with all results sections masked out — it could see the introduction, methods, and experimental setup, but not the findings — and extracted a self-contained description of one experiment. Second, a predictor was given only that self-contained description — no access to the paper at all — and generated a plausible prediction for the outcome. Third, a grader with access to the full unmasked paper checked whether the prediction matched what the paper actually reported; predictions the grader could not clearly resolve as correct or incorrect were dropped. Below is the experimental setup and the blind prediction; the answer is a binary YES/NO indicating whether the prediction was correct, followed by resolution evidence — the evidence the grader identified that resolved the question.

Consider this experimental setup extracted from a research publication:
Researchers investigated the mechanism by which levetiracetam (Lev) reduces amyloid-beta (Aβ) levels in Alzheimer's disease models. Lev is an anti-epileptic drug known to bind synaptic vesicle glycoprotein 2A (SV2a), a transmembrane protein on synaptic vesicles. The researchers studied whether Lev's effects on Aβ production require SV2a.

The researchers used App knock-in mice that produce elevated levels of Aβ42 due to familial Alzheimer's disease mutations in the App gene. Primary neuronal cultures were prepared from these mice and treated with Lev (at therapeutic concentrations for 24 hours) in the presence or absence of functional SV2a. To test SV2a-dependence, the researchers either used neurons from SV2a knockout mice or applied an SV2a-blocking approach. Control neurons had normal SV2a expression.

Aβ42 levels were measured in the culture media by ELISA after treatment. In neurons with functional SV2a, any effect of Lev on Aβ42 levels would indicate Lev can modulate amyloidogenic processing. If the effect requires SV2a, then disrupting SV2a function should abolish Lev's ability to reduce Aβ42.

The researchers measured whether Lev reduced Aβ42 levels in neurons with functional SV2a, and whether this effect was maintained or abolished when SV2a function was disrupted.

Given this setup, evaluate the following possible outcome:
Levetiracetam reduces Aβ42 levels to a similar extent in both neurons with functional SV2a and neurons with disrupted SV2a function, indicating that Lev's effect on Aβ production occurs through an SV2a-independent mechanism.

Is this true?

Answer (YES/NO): NO